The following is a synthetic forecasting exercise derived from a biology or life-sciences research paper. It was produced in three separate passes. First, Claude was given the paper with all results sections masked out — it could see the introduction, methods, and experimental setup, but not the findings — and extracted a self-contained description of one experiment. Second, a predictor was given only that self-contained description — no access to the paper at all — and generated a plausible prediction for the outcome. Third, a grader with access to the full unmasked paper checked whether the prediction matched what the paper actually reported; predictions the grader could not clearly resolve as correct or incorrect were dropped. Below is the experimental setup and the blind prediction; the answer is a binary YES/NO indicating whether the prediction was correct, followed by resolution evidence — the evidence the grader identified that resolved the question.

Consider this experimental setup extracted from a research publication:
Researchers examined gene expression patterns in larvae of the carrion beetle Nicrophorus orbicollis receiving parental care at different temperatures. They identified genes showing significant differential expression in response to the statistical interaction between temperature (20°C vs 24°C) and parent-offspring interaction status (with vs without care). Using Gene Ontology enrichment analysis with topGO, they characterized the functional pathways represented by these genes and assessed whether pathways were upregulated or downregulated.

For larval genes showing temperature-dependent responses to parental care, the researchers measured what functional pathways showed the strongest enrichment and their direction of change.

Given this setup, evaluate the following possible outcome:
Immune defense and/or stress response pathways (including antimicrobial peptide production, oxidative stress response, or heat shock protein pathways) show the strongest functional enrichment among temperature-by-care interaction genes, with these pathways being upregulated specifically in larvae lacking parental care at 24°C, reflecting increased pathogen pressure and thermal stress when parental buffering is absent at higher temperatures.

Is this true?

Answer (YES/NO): NO